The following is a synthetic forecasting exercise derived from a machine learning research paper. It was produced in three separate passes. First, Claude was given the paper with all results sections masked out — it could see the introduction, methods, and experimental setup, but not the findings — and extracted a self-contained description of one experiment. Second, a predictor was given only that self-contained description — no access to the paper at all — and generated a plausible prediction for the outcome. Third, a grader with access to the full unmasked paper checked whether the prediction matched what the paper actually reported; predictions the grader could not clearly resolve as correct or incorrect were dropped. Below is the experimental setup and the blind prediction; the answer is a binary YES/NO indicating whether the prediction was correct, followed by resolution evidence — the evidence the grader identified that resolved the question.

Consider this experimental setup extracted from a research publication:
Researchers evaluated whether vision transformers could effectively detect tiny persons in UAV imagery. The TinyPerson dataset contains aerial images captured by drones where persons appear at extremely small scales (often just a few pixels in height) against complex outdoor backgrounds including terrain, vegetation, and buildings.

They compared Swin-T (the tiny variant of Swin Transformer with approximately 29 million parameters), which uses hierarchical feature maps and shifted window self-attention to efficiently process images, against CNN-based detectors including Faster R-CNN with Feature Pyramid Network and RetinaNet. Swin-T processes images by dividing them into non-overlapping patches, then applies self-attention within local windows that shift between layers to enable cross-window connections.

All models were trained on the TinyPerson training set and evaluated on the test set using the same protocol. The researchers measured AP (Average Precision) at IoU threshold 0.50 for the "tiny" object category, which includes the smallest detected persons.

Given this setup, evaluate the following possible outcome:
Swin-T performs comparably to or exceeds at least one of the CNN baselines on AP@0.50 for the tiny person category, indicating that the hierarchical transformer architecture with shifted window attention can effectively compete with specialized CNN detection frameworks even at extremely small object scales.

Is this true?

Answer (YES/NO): YES